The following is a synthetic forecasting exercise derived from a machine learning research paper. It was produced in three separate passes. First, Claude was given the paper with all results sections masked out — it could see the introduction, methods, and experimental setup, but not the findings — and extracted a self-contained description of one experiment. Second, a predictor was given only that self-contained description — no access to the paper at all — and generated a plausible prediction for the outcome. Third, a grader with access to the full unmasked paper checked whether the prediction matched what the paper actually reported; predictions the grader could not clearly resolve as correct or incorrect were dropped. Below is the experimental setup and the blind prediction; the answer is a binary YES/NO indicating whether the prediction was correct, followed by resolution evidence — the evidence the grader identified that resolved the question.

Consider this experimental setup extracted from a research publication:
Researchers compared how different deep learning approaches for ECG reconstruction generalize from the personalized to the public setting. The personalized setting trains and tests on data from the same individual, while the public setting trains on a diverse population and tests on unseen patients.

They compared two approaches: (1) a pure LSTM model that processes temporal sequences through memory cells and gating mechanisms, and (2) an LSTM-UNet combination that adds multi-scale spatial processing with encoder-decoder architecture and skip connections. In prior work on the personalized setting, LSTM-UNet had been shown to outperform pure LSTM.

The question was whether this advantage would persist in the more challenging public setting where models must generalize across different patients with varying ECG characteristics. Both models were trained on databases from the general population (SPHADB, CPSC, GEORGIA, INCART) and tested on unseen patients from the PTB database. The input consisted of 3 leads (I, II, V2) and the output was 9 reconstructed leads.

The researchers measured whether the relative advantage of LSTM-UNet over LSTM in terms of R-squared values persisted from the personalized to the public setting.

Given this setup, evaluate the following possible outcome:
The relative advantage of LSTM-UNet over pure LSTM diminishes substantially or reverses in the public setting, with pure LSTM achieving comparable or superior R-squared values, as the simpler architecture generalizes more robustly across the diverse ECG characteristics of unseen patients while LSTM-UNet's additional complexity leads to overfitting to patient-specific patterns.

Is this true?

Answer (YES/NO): NO